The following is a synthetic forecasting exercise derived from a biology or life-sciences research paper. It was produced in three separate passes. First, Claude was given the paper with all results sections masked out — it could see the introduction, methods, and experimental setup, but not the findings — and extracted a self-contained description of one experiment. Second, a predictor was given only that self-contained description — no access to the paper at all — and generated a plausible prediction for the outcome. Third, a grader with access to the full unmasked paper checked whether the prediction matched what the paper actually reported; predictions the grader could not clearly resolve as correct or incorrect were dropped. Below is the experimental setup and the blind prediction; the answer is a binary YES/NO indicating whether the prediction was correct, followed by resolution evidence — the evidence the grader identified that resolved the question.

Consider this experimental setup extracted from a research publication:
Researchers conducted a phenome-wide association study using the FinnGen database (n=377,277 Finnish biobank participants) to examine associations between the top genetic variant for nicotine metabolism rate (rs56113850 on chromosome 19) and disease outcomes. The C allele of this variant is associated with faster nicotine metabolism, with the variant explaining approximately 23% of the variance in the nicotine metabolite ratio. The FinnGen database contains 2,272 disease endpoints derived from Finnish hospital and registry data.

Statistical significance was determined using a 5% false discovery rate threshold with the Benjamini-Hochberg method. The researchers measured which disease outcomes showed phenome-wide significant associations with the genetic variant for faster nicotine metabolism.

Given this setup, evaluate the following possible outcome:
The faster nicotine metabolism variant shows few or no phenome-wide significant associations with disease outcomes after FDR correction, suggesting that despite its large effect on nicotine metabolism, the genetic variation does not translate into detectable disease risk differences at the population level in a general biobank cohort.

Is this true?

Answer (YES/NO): NO